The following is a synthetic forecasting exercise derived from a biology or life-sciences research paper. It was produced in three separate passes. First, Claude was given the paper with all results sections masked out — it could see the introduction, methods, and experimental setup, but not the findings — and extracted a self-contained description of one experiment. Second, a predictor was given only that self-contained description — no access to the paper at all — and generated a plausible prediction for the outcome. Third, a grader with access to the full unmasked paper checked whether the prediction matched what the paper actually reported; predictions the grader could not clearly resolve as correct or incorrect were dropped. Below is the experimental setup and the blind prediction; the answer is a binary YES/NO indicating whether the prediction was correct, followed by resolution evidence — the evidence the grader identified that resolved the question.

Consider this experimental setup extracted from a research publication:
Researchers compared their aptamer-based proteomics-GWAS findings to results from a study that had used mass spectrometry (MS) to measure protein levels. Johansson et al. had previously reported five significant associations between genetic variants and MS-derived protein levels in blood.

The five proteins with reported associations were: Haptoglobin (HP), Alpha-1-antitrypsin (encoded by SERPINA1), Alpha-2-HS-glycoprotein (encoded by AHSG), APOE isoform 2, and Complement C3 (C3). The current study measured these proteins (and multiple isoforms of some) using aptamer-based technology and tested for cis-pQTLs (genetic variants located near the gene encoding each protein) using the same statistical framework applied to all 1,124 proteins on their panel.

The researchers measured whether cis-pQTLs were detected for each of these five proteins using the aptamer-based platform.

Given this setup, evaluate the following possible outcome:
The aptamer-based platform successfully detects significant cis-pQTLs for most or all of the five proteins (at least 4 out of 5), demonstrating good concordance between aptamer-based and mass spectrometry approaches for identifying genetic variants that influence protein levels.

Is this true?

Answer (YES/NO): YES